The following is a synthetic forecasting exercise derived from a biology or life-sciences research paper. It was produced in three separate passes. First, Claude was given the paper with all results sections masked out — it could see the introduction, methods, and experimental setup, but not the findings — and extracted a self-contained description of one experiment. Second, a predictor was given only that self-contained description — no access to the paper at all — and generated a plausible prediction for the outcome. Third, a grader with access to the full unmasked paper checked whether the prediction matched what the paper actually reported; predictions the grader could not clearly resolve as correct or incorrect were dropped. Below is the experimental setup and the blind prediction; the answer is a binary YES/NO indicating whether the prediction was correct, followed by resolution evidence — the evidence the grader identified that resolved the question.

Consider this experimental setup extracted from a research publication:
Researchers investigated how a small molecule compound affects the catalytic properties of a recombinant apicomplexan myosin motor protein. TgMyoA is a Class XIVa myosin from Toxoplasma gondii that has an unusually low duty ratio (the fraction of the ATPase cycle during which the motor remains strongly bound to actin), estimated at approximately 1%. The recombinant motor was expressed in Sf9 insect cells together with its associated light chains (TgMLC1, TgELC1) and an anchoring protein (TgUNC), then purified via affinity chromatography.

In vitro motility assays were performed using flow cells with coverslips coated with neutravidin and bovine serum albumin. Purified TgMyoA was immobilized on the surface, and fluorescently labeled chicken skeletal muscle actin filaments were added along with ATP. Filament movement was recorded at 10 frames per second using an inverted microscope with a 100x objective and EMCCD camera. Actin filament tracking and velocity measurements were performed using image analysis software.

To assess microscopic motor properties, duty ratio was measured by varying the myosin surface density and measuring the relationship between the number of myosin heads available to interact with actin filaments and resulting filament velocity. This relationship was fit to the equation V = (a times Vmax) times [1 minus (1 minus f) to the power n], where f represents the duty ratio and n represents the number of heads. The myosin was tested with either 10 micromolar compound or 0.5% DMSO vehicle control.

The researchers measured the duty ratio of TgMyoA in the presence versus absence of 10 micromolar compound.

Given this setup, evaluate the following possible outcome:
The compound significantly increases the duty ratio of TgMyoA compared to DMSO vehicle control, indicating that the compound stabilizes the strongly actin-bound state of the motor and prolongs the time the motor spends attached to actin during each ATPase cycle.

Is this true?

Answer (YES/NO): NO